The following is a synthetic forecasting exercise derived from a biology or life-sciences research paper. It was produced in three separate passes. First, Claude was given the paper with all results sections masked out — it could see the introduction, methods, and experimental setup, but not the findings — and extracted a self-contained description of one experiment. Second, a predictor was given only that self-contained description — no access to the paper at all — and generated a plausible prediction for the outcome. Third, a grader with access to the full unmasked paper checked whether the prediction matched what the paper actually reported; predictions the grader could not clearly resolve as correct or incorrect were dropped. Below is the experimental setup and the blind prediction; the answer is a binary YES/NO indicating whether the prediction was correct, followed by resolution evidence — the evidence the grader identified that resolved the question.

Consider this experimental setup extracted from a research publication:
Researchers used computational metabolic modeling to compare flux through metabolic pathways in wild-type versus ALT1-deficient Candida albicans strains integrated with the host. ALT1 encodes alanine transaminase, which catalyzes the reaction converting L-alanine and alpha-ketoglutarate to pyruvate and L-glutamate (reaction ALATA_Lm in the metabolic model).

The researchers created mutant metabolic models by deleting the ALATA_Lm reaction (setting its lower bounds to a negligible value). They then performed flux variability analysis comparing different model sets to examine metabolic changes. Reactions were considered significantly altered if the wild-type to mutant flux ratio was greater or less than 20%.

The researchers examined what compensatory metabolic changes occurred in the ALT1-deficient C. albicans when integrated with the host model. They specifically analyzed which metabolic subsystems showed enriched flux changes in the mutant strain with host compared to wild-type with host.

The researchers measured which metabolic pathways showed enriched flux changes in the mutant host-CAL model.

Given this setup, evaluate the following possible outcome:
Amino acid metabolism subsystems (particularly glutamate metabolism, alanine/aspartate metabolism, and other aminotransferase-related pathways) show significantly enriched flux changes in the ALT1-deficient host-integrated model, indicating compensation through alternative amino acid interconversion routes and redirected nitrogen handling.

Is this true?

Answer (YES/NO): NO